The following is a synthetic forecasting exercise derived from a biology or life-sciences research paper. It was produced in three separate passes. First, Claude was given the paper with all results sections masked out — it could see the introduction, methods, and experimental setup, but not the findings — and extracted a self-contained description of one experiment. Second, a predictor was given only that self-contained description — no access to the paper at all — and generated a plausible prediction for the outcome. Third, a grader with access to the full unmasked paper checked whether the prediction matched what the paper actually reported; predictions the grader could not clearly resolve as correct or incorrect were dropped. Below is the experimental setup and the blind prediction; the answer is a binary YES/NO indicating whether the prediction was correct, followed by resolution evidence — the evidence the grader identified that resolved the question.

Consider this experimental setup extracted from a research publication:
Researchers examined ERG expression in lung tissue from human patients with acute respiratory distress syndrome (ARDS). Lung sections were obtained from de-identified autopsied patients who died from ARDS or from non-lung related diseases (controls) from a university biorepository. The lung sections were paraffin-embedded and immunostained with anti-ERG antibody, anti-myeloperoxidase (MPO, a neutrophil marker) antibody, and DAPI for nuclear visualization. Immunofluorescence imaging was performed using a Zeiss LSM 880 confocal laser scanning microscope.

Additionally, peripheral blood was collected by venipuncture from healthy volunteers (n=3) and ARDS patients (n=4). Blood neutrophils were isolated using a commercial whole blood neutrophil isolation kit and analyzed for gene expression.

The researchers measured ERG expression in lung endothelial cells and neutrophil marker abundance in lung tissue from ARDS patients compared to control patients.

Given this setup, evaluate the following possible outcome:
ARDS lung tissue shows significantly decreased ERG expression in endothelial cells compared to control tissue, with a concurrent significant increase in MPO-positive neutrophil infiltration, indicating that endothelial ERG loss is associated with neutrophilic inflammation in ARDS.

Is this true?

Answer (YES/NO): YES